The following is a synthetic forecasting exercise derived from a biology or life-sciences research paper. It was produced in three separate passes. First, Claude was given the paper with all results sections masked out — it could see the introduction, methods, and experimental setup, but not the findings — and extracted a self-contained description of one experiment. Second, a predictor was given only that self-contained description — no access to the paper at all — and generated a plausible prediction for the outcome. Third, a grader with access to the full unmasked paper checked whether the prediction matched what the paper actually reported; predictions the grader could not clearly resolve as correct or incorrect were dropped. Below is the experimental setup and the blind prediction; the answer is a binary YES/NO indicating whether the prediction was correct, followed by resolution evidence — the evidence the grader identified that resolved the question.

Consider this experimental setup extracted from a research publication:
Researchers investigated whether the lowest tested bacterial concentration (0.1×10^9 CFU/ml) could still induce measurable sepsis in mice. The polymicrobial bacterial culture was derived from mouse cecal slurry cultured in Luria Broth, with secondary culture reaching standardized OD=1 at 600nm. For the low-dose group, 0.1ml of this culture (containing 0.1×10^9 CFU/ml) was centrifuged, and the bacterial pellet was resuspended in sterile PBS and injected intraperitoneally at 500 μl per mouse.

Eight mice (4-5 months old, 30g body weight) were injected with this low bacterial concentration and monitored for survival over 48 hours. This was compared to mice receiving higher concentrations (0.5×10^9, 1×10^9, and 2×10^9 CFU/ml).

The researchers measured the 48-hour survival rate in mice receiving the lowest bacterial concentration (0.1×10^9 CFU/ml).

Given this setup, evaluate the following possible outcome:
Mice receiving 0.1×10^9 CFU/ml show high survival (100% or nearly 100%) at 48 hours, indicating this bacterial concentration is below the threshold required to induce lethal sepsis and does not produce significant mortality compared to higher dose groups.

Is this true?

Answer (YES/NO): NO